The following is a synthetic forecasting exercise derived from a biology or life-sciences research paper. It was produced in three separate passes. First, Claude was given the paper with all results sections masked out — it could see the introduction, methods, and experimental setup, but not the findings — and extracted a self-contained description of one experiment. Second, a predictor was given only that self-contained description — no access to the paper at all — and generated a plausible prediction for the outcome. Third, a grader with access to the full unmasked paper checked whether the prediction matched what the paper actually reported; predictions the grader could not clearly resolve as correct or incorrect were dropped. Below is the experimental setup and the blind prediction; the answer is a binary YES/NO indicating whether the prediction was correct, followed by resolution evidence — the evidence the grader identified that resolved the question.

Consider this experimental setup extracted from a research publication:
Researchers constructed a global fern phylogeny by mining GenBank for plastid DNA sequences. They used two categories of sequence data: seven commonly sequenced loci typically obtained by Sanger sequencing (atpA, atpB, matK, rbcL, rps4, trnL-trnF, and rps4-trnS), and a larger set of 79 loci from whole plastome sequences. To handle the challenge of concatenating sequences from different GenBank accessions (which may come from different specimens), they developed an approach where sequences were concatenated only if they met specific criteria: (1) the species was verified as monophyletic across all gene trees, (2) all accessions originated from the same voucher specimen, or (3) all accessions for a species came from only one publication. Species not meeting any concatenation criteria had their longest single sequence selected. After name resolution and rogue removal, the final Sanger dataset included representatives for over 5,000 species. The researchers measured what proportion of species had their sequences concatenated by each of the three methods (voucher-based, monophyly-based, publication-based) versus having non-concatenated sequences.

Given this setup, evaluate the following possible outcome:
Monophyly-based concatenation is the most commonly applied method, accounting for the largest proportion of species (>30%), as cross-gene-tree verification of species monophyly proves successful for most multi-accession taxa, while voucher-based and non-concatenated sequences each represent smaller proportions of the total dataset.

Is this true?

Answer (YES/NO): NO